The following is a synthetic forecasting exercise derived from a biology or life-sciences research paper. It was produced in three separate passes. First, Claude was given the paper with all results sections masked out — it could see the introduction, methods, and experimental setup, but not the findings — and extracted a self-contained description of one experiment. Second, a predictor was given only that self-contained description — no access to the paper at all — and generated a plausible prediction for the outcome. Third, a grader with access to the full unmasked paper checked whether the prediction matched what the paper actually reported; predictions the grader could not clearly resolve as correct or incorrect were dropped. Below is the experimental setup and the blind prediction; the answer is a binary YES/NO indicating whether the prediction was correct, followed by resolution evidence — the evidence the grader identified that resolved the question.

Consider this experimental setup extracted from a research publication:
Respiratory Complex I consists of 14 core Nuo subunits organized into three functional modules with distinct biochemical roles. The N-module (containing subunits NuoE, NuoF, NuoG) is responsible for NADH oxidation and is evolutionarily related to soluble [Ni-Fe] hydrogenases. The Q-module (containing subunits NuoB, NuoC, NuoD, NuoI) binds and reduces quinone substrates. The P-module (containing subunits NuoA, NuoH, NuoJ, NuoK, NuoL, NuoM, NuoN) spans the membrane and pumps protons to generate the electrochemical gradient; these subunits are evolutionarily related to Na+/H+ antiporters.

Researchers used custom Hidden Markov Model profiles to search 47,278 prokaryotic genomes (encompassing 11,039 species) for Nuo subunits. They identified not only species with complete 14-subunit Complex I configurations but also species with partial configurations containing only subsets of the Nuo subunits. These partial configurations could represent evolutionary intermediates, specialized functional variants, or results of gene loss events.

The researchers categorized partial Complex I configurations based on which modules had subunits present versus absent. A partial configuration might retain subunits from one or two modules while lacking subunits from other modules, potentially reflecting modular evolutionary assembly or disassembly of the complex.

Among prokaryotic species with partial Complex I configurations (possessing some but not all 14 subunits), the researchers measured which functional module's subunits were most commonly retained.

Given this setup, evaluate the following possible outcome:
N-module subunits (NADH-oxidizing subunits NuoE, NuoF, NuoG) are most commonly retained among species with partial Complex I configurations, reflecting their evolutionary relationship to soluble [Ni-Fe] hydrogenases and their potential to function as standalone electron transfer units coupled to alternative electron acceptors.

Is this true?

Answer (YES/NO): NO